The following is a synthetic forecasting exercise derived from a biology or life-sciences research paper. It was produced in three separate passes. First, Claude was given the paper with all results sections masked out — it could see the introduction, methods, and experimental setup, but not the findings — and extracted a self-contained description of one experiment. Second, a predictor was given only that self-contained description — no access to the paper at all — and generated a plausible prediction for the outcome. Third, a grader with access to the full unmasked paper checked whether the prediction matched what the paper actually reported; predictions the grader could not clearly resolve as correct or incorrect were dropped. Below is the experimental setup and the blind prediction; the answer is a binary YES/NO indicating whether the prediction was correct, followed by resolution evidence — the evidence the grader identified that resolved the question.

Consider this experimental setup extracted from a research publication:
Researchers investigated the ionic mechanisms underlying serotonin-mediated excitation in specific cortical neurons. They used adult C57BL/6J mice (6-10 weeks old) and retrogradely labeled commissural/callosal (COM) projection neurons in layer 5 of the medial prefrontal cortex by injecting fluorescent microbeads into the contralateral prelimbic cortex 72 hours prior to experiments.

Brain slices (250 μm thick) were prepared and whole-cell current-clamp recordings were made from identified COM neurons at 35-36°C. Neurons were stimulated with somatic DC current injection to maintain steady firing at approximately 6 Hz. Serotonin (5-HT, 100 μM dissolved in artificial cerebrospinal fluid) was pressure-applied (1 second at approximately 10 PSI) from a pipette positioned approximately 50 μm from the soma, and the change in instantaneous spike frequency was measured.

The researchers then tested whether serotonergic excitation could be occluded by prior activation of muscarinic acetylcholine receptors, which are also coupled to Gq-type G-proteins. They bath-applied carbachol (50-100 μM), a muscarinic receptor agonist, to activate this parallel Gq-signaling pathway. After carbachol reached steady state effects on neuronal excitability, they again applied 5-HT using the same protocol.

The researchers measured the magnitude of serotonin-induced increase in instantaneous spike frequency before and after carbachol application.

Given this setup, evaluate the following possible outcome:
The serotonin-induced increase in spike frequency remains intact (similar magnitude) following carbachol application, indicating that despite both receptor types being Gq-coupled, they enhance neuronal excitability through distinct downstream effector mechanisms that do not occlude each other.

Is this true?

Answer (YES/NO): NO